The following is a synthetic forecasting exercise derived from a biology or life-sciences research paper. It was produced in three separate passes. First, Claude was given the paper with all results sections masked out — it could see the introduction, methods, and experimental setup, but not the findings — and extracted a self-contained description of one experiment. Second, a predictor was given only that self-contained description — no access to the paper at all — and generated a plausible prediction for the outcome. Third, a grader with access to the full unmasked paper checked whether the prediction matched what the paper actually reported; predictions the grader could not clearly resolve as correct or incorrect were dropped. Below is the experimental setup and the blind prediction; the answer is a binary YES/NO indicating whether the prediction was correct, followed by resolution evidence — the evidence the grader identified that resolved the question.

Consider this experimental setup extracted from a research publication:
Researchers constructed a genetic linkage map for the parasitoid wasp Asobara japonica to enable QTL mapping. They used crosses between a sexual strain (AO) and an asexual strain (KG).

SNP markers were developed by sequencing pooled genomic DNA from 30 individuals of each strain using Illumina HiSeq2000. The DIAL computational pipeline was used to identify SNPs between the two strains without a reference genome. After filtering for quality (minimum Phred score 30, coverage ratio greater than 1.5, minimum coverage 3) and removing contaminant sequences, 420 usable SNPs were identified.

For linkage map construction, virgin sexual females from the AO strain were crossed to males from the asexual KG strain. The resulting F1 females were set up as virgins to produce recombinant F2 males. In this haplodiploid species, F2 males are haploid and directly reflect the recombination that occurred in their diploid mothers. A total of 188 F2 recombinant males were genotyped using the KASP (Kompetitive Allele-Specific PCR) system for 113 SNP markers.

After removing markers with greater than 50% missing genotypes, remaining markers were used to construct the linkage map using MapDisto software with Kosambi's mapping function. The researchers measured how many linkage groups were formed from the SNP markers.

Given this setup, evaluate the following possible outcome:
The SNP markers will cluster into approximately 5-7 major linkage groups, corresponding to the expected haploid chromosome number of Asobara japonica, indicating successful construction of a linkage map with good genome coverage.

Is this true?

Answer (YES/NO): NO